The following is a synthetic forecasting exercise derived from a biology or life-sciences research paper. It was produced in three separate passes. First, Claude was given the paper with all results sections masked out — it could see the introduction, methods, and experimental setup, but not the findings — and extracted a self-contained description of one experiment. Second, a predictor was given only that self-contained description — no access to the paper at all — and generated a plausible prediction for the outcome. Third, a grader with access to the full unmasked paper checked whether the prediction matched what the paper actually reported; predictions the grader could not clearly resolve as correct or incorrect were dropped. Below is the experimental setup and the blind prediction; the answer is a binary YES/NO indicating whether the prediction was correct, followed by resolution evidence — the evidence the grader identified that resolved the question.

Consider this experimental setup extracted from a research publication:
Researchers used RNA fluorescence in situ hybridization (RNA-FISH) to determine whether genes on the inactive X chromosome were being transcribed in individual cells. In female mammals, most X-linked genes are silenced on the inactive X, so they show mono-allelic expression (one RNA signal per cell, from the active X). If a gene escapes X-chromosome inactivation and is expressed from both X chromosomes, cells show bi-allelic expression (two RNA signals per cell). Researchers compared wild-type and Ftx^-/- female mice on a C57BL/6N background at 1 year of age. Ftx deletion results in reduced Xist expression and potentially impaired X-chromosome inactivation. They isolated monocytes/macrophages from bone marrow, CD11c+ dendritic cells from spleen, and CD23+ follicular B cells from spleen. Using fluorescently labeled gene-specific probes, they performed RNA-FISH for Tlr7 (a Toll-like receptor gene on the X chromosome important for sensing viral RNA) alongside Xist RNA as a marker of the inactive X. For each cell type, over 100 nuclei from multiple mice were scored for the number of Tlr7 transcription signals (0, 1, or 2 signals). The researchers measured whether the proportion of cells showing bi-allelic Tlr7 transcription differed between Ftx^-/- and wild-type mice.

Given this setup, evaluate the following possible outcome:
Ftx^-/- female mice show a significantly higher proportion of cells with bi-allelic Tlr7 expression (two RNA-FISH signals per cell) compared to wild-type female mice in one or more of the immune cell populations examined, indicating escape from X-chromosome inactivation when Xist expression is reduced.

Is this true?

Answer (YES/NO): YES